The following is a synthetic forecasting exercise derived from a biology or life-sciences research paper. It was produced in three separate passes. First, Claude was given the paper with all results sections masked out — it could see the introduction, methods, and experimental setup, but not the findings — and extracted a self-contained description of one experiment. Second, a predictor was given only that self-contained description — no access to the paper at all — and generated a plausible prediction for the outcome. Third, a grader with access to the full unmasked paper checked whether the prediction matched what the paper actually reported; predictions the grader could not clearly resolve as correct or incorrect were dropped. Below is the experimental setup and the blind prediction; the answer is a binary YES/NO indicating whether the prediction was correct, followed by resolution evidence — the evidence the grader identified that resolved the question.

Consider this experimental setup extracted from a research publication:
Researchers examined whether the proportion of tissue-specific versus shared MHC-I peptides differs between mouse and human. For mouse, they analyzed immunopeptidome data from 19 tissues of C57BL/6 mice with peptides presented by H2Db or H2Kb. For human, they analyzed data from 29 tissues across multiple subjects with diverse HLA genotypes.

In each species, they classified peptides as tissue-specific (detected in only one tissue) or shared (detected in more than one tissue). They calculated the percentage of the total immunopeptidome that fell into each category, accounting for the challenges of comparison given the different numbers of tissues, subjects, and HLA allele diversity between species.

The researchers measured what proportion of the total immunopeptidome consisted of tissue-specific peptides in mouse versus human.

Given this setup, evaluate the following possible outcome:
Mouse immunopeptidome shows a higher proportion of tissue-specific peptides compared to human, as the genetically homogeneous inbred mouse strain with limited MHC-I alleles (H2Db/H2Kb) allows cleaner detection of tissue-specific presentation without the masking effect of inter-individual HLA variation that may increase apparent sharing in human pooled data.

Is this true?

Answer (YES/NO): NO